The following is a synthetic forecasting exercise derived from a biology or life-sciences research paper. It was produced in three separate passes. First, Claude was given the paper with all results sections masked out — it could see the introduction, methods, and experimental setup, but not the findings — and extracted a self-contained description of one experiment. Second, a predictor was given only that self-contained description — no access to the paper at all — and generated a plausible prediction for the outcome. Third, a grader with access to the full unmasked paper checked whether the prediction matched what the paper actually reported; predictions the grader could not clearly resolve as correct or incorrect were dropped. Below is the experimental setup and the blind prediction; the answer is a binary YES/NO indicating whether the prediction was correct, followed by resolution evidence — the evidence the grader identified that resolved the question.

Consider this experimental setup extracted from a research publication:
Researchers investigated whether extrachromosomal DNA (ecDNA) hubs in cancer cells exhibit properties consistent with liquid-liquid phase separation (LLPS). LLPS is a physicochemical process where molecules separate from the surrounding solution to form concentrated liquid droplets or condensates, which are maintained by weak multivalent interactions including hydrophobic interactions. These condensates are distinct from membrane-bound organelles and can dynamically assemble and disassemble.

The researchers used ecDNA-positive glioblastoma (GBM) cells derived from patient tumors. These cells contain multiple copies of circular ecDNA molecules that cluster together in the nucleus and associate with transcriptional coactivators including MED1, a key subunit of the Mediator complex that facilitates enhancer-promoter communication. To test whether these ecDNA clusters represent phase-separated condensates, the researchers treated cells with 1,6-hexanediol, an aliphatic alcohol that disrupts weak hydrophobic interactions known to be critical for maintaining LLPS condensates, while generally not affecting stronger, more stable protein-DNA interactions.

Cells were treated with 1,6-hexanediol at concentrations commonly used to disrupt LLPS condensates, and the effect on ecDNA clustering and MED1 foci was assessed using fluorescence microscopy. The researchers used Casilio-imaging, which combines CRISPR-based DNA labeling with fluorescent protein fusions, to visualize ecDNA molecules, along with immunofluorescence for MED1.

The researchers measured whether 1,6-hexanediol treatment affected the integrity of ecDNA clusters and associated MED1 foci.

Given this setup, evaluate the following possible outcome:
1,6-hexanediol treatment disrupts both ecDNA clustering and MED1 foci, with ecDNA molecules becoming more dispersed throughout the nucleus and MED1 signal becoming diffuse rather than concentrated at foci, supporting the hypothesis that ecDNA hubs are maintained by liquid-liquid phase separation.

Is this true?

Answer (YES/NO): YES